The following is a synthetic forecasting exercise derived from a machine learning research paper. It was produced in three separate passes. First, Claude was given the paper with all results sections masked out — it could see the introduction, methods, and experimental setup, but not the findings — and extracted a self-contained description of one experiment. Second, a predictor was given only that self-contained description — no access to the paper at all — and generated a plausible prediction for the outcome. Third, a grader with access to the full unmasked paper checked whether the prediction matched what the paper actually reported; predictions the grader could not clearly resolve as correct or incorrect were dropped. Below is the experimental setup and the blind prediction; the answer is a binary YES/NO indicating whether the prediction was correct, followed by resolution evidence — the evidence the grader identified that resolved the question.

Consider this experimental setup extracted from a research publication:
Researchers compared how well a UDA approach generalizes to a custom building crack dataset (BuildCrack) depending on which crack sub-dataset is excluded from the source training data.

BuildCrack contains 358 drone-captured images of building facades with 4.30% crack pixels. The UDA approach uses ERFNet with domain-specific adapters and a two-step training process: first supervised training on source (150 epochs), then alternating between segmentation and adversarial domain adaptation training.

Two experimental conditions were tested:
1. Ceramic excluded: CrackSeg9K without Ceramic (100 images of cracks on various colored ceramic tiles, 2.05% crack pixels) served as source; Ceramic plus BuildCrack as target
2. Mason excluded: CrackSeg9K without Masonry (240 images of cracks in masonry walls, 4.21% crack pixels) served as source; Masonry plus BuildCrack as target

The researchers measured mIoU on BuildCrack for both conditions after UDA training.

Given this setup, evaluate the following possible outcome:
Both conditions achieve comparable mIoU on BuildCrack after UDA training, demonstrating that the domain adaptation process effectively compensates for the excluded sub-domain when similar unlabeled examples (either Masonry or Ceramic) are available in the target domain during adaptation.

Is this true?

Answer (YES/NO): NO